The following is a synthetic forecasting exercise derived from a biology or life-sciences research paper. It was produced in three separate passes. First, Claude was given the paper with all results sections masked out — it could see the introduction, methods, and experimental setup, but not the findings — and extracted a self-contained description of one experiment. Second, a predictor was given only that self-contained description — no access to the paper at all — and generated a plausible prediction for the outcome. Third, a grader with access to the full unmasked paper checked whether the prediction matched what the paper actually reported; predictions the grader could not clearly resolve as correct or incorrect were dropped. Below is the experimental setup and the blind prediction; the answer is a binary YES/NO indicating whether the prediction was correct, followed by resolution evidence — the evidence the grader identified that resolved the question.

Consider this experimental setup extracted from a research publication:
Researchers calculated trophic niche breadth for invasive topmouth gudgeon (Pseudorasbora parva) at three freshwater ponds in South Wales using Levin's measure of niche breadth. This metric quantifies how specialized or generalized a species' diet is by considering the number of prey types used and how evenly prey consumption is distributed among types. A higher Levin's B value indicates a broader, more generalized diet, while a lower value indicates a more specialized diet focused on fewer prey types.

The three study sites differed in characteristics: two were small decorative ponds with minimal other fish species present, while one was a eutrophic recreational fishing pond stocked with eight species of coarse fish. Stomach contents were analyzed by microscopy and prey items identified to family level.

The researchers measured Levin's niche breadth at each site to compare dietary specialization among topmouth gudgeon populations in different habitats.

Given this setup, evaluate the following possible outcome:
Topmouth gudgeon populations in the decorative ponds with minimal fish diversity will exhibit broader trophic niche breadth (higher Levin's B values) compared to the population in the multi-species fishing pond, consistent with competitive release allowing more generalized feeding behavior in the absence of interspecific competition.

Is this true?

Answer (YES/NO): NO